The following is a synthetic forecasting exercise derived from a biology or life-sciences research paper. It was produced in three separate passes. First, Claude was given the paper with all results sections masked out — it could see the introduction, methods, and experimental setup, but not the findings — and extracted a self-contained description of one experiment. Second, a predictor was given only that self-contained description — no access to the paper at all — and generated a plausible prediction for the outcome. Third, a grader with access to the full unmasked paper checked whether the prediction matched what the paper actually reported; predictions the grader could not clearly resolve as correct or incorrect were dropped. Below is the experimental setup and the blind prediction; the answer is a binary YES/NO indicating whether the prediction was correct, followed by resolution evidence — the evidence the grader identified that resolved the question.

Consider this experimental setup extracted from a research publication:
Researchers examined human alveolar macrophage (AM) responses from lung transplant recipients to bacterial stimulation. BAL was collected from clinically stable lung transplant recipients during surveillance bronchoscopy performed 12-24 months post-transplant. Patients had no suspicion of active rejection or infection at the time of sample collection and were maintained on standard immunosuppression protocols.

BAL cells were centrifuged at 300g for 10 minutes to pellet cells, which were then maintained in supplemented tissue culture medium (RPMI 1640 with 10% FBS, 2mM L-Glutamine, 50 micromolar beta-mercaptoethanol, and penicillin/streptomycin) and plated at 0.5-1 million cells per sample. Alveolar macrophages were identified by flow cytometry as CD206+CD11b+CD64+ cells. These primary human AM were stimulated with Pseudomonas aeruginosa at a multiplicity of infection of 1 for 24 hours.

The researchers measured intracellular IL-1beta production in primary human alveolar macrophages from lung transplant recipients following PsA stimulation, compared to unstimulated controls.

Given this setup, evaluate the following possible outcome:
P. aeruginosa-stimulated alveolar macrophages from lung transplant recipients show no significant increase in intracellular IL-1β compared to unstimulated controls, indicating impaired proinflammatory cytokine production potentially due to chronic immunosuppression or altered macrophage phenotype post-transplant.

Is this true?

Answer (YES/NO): NO